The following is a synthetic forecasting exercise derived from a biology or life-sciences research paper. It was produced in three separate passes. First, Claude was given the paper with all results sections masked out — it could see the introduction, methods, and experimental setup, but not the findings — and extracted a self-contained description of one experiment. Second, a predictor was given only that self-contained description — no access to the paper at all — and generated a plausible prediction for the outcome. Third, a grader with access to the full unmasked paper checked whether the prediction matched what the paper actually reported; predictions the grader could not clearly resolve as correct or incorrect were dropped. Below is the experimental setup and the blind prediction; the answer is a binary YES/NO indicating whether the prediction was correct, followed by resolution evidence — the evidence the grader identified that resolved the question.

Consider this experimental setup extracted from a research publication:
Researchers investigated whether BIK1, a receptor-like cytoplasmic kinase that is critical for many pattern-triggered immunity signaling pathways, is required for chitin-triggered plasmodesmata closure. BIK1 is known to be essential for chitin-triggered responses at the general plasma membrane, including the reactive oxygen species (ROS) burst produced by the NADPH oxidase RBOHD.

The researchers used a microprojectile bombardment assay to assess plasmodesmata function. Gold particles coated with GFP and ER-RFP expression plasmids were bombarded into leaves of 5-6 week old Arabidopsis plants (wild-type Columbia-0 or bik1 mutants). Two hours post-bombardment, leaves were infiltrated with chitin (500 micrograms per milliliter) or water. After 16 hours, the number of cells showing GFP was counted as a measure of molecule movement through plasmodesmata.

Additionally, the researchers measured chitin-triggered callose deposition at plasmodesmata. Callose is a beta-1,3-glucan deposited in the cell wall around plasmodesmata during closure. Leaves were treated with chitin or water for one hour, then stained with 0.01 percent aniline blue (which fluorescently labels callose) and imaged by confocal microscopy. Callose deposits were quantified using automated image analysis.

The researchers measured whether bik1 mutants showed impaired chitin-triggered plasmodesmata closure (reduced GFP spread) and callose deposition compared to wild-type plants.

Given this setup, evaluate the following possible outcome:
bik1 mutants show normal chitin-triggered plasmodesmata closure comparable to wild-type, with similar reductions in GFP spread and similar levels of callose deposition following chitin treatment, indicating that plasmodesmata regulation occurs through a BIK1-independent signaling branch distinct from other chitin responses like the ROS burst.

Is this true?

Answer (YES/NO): NO